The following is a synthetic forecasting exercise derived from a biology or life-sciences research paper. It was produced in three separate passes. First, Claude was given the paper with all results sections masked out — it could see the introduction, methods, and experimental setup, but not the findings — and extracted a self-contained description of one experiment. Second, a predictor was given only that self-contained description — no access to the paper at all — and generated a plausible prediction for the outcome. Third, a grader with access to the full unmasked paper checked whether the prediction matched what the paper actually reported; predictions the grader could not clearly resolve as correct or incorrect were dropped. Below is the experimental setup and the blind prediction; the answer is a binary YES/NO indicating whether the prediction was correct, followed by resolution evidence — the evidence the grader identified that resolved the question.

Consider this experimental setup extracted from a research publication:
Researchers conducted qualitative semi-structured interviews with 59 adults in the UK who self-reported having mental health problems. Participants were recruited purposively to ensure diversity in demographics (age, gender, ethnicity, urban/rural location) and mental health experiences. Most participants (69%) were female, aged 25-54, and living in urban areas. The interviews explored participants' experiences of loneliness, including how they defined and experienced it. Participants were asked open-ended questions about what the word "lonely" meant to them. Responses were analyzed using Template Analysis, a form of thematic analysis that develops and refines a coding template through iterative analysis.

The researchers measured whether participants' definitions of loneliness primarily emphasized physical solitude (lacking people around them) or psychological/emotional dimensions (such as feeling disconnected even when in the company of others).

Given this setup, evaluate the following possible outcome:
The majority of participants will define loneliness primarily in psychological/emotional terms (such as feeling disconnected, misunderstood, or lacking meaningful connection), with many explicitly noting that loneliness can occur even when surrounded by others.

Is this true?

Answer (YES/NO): YES